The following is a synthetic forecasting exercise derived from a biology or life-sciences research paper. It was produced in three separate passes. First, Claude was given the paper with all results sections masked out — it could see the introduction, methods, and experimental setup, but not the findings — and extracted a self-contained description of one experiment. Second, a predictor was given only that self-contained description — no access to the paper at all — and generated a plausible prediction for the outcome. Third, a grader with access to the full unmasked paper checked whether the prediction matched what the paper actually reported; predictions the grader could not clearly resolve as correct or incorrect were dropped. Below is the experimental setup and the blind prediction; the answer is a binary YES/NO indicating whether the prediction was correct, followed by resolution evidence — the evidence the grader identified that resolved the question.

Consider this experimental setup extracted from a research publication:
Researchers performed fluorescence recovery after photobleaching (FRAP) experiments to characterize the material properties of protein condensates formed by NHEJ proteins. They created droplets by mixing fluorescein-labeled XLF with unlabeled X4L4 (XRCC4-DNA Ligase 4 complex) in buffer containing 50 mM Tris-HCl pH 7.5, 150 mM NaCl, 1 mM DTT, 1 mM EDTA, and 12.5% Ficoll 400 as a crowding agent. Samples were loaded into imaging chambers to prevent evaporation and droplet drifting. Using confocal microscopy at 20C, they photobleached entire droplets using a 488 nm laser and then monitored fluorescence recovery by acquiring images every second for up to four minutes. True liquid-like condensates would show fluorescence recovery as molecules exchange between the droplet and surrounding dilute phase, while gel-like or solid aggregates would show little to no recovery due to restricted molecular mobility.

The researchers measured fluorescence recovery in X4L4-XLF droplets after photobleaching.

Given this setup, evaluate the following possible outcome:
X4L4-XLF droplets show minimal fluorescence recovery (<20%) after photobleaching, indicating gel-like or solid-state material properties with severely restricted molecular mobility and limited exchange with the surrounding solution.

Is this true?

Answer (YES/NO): NO